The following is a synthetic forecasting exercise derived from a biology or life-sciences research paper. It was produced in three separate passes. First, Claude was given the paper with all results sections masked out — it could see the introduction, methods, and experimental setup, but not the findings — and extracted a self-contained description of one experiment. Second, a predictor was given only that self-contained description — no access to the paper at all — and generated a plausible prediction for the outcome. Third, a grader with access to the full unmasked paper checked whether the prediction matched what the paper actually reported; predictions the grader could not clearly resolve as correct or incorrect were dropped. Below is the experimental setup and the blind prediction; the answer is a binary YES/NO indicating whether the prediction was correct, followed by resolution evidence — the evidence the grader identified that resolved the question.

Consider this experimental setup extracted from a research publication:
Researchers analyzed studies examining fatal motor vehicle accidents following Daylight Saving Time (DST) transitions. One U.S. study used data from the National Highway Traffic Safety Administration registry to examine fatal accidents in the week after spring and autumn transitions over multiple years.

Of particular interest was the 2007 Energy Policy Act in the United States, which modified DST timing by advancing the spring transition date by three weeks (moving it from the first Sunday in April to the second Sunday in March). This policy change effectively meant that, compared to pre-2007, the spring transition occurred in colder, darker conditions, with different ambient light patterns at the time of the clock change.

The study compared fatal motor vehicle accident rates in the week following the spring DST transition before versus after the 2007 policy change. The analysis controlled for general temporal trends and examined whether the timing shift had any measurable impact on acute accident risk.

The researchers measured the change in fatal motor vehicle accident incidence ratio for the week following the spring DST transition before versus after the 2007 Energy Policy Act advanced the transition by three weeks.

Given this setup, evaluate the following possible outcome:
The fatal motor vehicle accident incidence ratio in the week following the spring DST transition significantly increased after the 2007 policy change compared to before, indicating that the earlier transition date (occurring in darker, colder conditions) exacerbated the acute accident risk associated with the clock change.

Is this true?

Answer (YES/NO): YES